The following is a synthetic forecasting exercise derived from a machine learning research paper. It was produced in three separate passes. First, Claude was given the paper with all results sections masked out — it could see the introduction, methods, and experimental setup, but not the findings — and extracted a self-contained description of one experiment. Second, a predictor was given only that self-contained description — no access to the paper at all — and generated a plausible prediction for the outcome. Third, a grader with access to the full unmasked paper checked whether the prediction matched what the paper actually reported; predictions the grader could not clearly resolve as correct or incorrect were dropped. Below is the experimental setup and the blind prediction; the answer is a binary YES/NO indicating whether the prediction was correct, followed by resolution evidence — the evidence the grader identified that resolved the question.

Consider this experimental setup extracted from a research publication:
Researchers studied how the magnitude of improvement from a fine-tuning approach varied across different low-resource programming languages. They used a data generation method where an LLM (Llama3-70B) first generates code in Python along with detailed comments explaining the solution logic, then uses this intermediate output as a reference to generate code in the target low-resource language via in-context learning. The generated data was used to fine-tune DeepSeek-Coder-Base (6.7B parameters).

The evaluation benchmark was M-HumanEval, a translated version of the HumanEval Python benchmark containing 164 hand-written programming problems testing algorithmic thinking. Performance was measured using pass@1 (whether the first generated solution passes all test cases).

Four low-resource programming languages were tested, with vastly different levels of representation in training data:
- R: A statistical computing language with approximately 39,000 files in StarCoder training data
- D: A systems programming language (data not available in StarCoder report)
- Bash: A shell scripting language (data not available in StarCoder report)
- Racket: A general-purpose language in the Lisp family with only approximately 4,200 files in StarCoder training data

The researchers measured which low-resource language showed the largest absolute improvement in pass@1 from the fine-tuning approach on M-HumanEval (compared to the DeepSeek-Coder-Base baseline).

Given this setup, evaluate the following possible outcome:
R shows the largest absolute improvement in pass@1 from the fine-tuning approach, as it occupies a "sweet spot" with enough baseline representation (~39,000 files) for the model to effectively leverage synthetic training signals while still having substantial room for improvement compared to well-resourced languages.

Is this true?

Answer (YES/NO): NO